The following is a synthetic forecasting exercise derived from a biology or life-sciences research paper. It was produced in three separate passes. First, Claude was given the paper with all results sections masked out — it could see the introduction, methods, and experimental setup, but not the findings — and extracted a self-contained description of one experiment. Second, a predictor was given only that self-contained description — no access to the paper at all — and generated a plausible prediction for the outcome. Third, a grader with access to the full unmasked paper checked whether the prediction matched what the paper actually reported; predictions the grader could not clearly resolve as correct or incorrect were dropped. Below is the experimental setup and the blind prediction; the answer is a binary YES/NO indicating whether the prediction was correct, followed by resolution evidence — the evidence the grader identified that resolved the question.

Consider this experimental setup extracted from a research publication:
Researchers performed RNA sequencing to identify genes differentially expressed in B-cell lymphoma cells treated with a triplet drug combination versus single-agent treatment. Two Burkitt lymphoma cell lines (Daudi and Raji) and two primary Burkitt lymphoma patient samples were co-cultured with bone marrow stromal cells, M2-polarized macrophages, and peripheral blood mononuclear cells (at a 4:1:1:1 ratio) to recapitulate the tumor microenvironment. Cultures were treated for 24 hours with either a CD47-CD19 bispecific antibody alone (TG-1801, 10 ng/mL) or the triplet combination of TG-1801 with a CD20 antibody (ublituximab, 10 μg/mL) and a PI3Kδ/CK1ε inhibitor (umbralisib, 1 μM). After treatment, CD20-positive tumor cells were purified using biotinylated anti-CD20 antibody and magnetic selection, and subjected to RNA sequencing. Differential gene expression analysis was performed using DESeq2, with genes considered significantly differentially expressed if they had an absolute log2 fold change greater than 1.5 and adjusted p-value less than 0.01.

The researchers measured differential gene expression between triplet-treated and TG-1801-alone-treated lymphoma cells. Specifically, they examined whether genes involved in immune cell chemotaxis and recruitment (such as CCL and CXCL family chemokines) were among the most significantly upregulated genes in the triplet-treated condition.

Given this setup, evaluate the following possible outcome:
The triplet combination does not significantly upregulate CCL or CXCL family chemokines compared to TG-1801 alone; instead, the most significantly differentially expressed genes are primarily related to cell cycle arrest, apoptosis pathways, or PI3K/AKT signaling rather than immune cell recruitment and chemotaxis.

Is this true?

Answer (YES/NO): NO